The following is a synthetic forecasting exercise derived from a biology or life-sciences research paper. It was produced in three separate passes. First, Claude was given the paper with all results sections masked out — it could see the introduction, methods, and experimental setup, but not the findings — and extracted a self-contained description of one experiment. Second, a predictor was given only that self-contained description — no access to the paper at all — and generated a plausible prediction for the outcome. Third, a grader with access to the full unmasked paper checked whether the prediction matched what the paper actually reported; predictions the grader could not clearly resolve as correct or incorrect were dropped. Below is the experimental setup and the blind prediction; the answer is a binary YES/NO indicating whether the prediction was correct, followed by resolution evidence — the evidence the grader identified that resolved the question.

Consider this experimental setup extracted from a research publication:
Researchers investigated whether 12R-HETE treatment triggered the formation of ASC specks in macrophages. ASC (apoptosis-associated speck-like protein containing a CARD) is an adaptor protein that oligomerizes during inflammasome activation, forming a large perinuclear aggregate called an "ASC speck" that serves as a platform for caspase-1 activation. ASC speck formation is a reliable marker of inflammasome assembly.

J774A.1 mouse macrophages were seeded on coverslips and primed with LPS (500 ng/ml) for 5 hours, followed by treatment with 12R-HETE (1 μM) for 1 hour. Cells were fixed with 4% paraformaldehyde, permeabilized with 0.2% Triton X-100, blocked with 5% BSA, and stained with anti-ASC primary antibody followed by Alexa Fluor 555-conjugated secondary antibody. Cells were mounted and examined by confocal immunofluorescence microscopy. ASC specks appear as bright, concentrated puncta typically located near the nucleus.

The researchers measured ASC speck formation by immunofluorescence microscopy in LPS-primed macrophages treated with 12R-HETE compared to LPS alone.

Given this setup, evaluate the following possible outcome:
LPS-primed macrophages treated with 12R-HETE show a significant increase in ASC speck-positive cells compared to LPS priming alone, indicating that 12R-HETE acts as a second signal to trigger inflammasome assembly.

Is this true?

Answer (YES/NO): YES